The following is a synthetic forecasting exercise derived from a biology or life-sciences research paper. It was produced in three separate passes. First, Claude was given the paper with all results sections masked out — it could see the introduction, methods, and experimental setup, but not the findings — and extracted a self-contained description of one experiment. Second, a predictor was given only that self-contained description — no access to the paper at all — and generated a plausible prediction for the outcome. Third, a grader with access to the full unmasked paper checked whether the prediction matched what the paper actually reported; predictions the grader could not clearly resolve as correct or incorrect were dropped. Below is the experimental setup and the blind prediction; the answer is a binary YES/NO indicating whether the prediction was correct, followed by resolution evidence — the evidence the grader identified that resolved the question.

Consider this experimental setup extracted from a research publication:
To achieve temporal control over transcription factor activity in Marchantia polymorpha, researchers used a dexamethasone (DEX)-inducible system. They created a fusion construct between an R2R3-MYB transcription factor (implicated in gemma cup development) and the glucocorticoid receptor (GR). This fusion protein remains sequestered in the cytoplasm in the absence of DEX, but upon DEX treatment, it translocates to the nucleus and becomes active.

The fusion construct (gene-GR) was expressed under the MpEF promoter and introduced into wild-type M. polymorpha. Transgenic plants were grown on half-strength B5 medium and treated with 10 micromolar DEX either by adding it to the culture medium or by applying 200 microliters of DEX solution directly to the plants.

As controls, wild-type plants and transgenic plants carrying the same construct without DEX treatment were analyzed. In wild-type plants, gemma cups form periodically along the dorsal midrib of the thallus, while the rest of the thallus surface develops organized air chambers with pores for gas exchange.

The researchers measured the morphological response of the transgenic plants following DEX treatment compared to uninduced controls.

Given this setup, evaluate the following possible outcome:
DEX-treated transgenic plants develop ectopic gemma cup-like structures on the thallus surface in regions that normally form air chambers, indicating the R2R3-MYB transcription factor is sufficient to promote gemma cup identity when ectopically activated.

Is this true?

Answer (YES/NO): NO